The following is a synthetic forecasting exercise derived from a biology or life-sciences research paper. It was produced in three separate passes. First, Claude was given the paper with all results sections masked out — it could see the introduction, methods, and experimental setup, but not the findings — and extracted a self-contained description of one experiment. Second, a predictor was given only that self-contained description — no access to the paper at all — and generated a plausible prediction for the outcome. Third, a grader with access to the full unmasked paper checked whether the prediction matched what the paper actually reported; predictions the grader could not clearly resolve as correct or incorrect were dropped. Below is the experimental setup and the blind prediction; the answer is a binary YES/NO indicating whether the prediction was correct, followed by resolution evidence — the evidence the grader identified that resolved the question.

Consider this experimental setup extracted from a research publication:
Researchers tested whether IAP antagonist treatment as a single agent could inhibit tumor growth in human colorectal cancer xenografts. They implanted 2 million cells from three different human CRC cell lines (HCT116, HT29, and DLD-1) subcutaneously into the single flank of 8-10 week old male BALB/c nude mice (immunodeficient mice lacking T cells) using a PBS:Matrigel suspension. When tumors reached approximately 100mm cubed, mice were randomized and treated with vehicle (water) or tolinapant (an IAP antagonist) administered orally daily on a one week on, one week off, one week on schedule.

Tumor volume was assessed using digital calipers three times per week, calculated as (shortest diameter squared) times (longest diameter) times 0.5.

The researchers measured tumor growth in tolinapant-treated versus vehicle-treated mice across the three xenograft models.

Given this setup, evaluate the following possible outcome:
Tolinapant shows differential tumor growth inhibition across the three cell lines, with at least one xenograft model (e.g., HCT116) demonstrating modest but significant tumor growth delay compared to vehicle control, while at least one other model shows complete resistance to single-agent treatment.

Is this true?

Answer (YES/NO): YES